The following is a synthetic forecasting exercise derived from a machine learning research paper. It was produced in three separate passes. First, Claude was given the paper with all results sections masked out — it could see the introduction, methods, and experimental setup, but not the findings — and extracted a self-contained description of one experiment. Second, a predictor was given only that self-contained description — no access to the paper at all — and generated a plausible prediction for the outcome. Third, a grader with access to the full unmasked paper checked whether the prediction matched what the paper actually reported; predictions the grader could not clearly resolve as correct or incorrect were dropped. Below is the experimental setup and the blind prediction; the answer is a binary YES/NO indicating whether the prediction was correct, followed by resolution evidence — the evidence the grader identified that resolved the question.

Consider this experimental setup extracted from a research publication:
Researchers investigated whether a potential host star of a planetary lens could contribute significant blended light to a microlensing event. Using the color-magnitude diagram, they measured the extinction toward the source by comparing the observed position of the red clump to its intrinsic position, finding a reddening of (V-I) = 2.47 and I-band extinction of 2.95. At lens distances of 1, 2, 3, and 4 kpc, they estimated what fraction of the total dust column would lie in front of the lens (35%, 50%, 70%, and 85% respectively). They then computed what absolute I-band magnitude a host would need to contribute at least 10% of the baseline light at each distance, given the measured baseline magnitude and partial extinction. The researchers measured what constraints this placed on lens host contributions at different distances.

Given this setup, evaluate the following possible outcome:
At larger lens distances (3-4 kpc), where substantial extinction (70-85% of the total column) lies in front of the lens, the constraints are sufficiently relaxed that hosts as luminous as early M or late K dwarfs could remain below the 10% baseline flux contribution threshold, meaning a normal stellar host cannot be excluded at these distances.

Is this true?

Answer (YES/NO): YES